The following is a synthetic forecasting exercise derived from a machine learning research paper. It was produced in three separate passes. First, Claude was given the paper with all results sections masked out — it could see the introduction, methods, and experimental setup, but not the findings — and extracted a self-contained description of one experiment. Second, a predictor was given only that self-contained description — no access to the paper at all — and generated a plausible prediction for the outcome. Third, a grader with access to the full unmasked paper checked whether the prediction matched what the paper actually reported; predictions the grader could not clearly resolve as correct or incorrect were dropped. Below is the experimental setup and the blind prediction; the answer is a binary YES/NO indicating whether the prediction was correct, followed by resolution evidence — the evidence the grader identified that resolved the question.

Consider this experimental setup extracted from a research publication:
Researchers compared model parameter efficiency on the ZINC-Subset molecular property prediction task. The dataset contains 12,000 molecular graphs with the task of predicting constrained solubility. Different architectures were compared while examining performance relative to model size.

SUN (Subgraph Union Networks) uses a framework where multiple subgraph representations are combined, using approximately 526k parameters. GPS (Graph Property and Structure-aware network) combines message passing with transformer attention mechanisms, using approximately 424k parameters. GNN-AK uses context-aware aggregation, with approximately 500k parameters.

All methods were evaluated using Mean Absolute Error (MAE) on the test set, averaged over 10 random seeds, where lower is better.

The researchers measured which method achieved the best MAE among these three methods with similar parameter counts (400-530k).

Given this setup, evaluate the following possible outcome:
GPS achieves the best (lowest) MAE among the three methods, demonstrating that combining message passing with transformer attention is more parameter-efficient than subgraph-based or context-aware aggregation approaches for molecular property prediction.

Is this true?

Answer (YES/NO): YES